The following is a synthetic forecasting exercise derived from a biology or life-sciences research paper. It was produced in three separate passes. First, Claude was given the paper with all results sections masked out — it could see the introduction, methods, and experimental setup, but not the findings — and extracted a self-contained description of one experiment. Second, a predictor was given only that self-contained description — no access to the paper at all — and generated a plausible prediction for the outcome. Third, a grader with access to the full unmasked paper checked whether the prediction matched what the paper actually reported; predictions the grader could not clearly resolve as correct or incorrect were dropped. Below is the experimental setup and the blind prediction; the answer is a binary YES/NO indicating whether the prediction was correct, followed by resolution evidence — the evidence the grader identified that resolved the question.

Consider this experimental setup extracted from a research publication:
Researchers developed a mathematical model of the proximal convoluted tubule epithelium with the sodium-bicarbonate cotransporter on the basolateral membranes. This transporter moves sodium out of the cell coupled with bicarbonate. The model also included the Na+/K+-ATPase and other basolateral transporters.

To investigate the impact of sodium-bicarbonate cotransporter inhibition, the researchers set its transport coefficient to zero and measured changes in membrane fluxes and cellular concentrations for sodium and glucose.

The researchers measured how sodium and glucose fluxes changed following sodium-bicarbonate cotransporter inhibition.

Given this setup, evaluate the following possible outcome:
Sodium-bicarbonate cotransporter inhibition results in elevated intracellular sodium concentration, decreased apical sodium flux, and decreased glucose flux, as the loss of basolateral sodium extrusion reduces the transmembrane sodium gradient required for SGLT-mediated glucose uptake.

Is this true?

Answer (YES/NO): NO